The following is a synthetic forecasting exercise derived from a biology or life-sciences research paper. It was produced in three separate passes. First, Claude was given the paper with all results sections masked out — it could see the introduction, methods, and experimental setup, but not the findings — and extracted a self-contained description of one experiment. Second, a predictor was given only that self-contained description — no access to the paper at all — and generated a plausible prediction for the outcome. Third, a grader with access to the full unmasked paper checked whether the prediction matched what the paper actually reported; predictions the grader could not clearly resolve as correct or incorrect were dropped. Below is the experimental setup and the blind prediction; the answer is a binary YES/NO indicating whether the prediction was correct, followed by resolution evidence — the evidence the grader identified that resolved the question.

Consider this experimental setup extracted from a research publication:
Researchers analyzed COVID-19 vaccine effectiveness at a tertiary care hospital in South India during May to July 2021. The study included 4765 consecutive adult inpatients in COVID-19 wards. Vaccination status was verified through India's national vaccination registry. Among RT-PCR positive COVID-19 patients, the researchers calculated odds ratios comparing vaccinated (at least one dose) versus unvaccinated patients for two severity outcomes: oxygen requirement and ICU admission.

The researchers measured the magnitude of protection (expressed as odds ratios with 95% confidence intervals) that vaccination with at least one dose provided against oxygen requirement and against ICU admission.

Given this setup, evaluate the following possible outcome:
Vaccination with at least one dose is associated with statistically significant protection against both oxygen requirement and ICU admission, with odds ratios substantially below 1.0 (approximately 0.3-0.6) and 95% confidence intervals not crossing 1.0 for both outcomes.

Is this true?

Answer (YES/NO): YES